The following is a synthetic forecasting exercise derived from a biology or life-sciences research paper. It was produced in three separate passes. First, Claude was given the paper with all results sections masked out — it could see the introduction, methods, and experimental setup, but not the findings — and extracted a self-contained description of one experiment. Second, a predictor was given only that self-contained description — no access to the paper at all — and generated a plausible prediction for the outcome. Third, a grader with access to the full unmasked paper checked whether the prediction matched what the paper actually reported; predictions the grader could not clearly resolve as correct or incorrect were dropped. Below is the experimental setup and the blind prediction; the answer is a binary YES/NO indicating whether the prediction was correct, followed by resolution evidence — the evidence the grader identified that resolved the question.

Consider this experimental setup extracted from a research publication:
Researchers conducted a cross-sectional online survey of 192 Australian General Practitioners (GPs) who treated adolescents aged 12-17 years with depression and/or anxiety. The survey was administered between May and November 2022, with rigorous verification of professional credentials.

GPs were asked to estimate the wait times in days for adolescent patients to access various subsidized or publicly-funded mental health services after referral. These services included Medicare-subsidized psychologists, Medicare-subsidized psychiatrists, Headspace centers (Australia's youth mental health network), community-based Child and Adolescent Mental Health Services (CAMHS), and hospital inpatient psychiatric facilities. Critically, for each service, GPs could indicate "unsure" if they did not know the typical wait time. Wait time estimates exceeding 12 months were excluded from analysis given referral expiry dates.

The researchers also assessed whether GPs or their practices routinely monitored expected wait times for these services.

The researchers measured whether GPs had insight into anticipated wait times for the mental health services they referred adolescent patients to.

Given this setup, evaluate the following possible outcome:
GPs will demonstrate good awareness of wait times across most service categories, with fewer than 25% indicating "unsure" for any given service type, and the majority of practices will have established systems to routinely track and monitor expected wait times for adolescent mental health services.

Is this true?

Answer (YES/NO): NO